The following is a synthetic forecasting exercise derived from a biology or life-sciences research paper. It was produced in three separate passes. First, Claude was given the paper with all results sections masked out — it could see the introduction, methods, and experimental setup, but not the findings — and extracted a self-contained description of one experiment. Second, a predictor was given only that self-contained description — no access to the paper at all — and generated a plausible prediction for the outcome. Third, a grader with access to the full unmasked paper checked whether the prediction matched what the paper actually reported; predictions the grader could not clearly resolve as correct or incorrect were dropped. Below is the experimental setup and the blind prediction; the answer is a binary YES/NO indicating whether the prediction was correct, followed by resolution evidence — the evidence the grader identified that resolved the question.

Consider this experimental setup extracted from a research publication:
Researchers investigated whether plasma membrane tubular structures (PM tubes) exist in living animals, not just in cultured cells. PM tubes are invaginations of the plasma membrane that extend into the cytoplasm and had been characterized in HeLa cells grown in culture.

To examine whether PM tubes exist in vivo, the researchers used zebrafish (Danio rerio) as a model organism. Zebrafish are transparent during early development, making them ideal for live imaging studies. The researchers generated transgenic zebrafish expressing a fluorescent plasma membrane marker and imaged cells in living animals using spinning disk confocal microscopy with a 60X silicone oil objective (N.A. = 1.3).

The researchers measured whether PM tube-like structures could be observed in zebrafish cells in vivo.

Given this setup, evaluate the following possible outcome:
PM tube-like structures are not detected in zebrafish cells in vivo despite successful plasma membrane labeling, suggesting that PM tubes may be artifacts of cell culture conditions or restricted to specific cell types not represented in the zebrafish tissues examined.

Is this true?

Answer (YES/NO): NO